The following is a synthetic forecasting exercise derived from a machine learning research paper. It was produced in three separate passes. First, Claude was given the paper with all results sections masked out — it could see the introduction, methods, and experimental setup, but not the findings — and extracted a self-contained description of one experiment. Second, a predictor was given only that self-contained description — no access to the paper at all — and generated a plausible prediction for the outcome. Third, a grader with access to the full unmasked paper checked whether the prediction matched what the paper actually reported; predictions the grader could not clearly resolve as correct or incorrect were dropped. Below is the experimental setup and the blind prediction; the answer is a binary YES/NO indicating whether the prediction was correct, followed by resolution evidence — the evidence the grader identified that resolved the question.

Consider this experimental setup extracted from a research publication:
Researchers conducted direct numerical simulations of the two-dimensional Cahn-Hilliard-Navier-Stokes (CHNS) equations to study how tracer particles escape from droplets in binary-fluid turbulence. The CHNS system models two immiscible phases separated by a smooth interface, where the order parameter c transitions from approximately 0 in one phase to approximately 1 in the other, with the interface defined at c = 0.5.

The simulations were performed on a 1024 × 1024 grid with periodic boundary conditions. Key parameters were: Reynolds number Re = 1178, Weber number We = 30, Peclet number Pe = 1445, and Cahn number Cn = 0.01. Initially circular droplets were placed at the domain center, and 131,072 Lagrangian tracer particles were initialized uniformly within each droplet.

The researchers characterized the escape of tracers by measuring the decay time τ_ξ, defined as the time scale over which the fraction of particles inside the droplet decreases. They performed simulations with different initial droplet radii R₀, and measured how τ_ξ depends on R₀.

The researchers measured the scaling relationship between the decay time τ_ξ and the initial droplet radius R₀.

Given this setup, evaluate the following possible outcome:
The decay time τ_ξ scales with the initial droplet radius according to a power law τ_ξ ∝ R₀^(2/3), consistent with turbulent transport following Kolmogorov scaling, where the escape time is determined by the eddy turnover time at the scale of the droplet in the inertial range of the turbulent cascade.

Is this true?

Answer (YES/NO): NO